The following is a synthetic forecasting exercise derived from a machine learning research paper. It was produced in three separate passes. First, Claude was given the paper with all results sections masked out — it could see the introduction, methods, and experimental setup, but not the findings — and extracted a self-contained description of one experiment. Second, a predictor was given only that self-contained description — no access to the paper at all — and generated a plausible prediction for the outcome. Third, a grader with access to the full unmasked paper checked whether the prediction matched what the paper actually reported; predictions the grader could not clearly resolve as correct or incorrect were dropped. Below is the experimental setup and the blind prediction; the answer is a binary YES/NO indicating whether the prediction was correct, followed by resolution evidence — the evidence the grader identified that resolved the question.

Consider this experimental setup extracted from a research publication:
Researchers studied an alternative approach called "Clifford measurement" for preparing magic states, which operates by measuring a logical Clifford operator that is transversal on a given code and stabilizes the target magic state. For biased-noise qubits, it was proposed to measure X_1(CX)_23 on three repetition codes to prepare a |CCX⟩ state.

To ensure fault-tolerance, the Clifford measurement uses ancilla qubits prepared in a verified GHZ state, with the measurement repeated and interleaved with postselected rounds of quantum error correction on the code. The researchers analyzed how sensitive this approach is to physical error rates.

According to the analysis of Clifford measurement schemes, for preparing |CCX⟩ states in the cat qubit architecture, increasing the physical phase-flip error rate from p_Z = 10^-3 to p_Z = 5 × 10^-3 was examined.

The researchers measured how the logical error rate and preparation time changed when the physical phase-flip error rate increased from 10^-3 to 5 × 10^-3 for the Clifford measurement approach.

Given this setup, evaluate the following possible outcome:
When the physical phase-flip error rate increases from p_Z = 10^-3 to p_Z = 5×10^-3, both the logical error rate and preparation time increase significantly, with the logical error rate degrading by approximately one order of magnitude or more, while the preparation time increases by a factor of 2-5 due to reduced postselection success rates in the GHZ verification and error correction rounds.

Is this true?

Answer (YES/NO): NO